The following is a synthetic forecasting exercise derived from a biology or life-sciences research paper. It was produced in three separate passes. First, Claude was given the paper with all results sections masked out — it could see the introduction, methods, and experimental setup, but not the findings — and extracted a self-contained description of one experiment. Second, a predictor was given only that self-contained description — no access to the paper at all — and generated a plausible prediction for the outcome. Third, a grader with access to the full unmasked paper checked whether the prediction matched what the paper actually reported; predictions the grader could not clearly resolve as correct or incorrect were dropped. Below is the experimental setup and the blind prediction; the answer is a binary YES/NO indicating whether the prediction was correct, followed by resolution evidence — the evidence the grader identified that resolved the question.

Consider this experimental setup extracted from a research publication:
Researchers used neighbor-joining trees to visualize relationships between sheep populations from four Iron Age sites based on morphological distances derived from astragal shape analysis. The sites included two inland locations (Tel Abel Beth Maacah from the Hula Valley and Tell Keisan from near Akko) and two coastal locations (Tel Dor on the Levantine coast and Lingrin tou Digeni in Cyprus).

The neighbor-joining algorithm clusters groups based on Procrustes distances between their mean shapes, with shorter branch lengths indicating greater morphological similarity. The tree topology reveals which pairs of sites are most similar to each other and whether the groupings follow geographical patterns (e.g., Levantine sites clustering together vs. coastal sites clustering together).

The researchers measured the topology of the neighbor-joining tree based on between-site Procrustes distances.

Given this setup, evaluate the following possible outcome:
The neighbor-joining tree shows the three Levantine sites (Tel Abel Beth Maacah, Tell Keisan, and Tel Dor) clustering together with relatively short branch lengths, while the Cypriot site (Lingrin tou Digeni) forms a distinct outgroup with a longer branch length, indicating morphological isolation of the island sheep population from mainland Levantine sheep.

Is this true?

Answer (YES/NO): NO